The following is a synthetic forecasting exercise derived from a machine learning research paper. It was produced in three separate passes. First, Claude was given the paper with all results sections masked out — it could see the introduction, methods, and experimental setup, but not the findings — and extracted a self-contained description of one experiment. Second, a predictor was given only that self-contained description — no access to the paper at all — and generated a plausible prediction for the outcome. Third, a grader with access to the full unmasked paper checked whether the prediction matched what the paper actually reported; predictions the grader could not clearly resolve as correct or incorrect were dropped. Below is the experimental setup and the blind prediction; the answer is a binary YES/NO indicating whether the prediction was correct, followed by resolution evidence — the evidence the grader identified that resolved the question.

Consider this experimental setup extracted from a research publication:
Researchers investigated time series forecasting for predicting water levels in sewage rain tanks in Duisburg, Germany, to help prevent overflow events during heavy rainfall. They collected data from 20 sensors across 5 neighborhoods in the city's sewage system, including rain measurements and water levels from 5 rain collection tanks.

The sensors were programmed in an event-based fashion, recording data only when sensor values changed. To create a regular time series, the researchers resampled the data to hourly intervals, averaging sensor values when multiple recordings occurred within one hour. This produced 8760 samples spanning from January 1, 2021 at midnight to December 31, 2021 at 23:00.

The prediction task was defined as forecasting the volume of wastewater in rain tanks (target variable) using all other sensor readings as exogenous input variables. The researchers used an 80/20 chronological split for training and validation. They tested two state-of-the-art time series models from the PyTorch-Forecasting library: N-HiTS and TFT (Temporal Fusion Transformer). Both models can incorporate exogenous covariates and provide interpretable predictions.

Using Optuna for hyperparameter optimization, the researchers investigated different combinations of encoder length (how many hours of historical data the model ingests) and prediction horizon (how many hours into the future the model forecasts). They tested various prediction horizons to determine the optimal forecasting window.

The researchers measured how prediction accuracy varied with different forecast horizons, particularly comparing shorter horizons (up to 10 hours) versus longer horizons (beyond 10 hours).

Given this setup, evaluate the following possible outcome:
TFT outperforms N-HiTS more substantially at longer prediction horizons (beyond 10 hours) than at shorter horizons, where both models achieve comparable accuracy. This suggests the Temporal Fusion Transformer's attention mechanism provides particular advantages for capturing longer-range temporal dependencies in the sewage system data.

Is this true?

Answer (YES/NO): NO